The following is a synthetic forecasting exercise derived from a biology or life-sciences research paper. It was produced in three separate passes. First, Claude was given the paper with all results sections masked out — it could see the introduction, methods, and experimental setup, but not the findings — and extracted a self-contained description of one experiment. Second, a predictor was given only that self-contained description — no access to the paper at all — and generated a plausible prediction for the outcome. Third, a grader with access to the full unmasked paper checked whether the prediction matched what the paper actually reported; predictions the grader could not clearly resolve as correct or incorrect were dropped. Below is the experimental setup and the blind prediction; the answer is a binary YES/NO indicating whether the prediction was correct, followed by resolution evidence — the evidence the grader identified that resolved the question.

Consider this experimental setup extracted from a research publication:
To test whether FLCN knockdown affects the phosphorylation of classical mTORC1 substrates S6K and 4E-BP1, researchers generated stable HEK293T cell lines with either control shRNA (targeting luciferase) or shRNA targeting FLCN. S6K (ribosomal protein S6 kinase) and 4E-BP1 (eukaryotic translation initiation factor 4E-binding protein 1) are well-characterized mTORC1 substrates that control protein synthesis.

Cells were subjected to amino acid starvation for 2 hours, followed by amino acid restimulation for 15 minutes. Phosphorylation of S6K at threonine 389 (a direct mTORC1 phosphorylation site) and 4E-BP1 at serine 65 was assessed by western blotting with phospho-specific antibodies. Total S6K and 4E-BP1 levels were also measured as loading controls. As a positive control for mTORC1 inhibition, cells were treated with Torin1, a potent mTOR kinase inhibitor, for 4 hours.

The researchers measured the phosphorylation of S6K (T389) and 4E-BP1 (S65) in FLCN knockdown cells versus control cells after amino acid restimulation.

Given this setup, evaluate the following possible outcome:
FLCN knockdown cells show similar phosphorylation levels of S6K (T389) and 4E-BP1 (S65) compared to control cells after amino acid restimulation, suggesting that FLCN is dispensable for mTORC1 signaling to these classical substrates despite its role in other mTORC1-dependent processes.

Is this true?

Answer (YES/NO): YES